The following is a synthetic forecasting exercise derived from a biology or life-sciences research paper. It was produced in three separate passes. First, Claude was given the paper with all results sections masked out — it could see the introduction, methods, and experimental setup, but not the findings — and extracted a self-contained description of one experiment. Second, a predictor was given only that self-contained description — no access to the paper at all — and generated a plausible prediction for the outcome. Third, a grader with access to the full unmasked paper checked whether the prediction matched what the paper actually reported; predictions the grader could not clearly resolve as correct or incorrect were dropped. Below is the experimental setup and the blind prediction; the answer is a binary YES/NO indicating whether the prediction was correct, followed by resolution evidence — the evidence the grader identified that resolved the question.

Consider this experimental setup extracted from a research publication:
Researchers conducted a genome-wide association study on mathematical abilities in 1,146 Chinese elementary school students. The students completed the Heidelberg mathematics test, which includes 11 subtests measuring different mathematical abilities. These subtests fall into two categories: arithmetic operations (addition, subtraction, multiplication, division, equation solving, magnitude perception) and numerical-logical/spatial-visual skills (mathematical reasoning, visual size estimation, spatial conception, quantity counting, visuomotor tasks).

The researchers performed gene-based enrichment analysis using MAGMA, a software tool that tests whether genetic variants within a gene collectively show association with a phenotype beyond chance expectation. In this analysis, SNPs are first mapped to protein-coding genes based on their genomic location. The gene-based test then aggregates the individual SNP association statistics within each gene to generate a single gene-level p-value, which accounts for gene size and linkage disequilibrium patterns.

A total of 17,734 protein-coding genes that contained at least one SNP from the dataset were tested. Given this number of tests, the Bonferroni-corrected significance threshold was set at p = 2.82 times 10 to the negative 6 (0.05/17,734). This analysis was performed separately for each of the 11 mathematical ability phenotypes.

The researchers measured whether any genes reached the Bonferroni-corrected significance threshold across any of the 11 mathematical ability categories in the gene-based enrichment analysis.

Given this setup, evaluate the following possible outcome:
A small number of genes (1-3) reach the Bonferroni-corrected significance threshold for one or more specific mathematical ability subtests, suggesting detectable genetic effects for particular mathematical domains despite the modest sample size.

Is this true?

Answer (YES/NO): YES